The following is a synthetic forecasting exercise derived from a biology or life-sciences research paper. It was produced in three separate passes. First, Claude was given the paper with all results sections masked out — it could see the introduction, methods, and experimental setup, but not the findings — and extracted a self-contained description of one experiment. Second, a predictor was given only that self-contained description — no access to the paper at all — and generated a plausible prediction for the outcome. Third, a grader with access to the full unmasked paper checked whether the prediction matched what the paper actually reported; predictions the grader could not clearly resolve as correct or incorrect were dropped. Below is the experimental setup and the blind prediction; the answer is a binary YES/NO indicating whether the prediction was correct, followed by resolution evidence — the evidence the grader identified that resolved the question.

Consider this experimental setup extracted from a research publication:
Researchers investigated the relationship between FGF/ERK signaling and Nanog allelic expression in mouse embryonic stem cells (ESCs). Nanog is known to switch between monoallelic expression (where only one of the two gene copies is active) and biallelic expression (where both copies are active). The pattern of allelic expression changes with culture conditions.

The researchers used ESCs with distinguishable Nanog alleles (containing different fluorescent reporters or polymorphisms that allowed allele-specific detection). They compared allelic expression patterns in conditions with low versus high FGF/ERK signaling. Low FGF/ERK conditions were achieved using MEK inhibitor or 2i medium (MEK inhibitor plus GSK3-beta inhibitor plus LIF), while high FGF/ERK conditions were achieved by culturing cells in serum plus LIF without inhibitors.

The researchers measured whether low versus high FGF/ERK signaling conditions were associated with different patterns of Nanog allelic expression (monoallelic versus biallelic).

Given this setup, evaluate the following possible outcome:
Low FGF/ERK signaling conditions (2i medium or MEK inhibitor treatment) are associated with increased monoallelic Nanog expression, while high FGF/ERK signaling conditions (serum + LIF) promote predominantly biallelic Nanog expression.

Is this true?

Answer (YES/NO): NO